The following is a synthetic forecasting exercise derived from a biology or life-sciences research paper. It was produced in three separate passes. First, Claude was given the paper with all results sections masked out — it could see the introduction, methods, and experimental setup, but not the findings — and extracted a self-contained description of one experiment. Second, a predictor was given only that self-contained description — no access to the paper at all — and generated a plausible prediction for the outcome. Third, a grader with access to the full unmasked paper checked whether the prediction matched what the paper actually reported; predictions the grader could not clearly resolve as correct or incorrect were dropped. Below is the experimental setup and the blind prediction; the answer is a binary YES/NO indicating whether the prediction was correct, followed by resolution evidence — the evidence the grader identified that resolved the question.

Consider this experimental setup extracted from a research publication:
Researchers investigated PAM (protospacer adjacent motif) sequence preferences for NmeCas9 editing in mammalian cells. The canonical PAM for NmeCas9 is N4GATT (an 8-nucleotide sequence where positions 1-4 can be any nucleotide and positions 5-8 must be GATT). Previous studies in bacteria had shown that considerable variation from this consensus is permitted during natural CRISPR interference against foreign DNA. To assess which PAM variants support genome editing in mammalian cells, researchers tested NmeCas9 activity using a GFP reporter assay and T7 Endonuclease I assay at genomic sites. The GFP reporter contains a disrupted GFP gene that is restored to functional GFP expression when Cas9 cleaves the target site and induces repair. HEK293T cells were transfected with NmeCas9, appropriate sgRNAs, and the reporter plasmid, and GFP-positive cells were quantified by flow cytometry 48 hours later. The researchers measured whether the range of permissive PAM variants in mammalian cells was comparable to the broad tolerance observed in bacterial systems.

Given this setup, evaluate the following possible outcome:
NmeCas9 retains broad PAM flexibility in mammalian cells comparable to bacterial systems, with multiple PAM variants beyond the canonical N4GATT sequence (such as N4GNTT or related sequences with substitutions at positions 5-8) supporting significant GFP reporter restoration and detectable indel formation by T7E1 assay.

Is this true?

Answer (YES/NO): NO